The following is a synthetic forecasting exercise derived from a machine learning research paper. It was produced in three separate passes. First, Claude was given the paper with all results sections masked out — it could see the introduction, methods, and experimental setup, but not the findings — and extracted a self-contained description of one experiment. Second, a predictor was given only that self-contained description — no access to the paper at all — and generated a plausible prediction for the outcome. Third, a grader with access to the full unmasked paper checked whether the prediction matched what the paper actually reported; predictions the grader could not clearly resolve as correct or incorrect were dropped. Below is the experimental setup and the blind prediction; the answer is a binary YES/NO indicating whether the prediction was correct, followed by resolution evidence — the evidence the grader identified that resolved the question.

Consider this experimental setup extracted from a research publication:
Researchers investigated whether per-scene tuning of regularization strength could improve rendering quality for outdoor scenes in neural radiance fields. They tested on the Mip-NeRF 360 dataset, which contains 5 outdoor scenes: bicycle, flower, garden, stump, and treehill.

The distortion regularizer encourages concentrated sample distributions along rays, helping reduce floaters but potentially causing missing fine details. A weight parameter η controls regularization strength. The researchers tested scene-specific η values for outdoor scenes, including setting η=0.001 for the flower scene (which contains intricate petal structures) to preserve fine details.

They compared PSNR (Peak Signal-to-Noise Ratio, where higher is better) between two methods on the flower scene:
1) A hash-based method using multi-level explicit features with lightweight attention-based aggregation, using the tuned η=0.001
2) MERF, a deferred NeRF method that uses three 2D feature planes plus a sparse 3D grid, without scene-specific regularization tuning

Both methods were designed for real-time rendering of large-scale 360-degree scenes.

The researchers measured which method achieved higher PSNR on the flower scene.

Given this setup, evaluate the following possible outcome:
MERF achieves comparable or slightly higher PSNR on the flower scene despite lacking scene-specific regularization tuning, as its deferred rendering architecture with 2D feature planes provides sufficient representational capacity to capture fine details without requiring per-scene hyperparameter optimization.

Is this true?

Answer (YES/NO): YES